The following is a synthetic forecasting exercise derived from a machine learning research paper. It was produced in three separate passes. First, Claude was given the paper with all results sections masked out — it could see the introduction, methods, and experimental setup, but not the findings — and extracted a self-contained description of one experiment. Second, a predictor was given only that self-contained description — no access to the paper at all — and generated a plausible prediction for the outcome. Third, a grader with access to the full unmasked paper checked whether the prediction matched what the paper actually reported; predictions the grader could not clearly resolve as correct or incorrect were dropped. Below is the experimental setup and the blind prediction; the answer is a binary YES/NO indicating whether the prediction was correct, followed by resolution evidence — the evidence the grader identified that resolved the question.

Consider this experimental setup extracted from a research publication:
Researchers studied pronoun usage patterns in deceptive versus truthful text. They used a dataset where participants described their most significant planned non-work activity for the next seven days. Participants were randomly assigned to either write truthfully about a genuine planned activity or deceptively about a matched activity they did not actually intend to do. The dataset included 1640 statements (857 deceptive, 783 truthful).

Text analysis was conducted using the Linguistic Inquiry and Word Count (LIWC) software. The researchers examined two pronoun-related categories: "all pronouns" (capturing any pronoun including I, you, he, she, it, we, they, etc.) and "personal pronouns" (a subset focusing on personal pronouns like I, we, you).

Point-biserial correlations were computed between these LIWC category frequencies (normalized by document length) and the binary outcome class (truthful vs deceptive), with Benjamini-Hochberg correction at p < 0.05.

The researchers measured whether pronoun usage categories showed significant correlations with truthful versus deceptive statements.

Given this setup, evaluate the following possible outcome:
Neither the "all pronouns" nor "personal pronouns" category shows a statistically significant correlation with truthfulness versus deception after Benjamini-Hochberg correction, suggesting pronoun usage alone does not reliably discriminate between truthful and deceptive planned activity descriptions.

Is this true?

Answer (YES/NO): NO